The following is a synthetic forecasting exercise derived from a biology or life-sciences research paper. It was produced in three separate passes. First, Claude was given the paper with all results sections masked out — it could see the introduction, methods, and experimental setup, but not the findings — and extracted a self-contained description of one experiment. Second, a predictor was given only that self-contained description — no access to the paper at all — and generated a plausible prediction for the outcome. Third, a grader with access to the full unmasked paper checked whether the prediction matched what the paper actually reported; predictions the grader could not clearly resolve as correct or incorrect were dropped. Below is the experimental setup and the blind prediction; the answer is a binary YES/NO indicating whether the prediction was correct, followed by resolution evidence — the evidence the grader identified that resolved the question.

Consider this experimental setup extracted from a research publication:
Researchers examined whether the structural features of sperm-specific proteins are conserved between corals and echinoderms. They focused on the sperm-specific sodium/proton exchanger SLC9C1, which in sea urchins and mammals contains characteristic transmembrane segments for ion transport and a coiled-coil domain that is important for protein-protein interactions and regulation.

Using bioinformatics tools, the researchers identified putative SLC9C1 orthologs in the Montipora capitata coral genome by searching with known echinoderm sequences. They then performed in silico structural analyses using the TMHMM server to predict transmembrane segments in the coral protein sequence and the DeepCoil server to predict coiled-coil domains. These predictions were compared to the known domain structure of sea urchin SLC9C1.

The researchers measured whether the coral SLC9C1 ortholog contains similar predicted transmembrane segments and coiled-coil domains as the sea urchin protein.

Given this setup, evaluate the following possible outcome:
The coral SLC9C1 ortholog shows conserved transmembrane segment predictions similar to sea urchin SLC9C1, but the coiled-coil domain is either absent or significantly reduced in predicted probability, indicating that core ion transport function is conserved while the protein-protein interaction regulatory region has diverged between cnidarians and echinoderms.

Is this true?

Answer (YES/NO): NO